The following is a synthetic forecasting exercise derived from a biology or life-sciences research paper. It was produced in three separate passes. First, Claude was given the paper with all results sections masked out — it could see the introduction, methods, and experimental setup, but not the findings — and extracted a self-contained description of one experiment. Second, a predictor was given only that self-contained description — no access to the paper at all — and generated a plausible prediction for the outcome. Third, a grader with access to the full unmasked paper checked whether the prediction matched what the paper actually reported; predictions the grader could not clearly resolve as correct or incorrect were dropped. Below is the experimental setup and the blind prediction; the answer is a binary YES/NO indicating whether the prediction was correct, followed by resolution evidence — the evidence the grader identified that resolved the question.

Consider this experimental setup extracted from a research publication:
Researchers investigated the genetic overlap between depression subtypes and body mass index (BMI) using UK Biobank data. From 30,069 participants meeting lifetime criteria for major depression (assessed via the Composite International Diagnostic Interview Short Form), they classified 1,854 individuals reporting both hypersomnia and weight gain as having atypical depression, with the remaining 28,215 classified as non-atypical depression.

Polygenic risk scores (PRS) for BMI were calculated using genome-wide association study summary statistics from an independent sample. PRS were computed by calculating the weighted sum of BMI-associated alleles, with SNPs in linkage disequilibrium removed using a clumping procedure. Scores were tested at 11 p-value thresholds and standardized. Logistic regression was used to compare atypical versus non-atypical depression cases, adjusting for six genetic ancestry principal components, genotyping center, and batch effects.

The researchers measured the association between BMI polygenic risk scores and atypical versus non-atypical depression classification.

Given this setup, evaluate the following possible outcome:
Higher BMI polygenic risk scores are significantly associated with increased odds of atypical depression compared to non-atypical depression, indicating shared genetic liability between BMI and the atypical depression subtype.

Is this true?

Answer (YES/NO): YES